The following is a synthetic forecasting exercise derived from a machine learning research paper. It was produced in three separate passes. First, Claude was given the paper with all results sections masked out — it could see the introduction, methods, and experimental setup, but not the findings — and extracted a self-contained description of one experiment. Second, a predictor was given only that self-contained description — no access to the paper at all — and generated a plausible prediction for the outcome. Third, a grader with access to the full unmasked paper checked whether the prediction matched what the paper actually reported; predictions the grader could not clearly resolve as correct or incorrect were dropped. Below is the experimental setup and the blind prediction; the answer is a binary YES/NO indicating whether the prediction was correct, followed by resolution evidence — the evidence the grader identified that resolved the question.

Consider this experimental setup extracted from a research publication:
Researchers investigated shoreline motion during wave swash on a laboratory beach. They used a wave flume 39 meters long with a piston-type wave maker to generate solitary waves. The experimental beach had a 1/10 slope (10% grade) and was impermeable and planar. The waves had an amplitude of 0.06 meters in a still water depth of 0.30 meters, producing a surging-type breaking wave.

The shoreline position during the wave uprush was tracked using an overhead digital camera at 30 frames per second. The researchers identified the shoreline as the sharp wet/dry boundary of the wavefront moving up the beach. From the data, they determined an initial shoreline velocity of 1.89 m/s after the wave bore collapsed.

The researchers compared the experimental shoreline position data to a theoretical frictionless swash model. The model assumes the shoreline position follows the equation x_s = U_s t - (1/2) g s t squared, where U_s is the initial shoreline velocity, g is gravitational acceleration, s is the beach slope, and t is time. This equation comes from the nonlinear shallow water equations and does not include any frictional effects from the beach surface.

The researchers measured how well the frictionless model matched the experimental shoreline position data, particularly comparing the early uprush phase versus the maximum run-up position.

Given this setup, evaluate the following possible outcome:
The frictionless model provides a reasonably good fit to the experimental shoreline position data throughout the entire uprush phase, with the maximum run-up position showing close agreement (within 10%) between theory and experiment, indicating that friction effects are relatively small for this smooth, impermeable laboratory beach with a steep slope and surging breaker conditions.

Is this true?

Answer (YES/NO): NO